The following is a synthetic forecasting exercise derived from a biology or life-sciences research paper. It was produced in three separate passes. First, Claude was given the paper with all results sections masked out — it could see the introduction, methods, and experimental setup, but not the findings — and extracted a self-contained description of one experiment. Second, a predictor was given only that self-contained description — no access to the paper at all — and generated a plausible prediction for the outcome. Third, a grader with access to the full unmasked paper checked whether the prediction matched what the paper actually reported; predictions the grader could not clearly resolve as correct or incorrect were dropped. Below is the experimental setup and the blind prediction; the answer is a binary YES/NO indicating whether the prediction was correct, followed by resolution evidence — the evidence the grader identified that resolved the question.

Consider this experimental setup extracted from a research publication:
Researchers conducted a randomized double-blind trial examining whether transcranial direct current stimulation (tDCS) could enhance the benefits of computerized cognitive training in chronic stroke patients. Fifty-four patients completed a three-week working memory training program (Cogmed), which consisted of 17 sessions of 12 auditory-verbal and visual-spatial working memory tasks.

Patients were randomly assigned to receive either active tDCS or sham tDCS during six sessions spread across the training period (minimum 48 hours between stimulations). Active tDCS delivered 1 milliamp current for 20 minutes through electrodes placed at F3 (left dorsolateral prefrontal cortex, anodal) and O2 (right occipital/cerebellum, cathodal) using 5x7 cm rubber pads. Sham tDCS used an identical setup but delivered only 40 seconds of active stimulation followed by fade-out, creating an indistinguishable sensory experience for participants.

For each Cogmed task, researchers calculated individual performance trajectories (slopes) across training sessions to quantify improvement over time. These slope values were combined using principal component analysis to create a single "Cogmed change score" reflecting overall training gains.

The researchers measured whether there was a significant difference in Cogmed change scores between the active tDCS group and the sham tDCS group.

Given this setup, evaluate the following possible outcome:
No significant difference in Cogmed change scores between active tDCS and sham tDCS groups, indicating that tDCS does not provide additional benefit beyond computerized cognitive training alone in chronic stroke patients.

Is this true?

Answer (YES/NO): YES